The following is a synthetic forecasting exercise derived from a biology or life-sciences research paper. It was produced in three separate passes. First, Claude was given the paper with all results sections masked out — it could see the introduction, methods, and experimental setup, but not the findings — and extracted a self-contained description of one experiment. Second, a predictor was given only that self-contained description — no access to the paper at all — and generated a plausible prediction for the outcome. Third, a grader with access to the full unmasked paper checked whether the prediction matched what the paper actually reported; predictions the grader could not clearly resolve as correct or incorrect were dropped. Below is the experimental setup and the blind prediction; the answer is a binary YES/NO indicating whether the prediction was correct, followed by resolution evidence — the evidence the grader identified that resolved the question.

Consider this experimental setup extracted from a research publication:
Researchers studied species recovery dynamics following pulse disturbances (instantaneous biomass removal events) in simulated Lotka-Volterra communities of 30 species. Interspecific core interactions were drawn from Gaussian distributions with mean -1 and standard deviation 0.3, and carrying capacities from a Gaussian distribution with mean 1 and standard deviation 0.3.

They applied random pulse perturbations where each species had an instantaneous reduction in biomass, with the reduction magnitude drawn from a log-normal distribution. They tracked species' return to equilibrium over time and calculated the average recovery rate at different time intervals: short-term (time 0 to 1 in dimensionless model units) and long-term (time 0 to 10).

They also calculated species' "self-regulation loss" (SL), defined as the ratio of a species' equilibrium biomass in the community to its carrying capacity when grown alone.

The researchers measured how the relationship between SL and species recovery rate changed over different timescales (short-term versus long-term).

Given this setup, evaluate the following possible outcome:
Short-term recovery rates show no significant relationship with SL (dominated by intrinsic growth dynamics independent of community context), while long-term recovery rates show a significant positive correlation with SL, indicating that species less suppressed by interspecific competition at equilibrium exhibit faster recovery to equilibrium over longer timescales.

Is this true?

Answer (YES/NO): NO